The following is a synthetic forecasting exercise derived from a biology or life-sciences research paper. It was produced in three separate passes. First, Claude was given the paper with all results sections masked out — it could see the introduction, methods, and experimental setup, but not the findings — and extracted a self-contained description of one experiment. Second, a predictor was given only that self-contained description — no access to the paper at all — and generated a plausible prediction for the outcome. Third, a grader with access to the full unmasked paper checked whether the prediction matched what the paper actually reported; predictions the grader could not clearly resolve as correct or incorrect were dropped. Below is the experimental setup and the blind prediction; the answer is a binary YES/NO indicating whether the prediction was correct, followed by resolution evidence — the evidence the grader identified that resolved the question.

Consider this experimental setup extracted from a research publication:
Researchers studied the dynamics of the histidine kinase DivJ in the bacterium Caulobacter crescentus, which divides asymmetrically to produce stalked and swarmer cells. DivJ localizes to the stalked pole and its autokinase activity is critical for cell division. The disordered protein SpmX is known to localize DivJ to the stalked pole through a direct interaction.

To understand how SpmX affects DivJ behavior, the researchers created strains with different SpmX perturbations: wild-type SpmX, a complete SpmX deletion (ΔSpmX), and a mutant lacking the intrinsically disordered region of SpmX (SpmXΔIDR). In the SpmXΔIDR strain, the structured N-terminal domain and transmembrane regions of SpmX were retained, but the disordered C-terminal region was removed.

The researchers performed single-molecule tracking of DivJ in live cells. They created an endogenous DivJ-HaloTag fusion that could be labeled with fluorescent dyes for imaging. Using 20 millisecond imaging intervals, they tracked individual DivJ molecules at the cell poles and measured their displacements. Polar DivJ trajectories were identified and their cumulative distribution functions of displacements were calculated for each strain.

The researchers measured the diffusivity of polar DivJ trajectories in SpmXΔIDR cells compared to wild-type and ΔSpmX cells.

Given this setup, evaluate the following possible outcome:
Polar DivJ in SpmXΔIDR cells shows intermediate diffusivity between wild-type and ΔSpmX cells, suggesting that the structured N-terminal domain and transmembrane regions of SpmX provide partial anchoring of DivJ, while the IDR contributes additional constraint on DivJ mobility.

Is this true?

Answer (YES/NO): NO